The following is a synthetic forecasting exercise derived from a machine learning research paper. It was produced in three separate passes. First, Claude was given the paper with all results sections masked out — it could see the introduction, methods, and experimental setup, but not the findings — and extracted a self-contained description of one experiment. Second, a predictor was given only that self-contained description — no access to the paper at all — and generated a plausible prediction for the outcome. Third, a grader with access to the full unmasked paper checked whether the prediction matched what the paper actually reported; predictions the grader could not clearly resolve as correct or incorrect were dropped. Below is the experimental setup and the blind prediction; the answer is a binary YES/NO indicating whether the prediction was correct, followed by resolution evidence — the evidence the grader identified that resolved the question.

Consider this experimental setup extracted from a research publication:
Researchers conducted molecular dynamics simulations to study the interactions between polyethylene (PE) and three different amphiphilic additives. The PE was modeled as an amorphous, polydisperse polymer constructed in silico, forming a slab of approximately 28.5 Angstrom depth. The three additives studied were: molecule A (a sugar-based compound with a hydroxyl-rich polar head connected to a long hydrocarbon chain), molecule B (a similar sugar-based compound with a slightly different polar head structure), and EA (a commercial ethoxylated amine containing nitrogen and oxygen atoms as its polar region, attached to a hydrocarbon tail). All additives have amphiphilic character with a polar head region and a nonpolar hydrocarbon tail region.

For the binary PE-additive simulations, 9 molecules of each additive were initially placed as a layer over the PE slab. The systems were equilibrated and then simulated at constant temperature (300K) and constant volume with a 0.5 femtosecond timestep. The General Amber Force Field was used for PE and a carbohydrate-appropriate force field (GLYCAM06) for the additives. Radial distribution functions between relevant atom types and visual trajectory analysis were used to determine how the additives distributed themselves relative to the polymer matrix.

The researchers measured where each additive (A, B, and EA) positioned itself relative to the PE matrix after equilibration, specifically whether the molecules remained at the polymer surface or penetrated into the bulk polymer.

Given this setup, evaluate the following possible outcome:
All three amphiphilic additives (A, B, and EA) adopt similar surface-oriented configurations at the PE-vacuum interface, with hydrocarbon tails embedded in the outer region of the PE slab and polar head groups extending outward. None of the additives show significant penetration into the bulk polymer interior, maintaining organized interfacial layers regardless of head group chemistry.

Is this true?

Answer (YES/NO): NO